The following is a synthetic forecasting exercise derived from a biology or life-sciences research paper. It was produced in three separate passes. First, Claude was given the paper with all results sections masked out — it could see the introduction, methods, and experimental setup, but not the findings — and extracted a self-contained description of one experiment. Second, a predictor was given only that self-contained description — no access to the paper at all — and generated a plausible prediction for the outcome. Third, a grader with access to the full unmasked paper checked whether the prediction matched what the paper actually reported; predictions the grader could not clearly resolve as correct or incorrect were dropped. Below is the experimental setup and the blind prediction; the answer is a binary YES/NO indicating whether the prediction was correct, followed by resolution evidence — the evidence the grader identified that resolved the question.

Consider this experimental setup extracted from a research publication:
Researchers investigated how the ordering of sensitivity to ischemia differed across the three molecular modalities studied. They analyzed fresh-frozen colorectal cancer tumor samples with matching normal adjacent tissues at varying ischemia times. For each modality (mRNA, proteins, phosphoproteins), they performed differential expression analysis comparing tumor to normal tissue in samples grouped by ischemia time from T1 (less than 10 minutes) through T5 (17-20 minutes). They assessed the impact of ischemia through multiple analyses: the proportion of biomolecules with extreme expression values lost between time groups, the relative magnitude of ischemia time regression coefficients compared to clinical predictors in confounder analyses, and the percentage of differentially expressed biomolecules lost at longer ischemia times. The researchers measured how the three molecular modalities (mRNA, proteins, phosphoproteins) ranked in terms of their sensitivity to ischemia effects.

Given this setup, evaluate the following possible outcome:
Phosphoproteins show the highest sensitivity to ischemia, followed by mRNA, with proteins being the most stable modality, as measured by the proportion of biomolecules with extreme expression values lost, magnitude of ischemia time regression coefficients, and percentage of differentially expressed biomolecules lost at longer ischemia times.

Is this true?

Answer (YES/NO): NO